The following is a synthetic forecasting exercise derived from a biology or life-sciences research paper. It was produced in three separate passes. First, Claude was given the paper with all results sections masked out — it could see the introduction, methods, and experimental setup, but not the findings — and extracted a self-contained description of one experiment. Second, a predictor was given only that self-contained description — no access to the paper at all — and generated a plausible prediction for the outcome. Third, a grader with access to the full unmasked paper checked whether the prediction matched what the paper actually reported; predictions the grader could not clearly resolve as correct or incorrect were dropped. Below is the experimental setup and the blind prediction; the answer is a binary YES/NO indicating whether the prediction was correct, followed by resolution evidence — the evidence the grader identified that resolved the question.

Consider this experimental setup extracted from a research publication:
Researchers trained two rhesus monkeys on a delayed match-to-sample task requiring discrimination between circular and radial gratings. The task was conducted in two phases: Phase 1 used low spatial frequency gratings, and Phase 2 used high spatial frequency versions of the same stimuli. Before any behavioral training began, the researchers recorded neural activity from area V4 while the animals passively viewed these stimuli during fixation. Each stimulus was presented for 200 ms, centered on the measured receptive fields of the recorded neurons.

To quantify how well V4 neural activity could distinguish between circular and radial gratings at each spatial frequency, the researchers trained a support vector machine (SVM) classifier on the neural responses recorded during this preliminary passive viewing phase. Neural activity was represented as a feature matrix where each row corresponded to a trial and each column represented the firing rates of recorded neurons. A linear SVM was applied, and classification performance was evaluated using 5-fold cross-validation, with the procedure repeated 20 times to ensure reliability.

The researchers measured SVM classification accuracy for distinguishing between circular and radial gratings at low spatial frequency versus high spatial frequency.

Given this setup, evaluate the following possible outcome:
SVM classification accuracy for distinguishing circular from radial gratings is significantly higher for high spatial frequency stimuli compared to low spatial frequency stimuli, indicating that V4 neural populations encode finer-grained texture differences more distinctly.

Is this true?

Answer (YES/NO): NO